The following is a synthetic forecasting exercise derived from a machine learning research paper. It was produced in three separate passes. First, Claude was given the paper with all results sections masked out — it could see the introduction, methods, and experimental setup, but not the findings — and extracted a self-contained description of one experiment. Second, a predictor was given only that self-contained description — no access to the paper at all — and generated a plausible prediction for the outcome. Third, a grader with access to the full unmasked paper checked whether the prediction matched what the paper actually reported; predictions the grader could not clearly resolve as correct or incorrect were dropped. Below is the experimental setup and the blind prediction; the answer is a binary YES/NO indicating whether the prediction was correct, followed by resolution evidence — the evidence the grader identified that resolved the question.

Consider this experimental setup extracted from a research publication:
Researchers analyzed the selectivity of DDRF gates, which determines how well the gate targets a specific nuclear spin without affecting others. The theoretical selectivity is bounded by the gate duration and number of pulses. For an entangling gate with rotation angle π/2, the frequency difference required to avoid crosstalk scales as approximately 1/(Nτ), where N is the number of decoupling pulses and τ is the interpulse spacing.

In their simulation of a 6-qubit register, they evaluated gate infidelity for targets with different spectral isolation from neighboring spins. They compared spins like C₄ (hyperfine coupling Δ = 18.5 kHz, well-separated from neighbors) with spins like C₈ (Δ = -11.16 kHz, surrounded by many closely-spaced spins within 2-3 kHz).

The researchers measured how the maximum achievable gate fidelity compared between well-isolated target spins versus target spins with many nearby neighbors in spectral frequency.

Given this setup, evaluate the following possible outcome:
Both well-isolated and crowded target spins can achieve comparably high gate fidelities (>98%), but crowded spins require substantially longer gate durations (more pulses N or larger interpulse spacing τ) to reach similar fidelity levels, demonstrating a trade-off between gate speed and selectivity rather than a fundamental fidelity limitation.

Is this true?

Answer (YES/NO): NO